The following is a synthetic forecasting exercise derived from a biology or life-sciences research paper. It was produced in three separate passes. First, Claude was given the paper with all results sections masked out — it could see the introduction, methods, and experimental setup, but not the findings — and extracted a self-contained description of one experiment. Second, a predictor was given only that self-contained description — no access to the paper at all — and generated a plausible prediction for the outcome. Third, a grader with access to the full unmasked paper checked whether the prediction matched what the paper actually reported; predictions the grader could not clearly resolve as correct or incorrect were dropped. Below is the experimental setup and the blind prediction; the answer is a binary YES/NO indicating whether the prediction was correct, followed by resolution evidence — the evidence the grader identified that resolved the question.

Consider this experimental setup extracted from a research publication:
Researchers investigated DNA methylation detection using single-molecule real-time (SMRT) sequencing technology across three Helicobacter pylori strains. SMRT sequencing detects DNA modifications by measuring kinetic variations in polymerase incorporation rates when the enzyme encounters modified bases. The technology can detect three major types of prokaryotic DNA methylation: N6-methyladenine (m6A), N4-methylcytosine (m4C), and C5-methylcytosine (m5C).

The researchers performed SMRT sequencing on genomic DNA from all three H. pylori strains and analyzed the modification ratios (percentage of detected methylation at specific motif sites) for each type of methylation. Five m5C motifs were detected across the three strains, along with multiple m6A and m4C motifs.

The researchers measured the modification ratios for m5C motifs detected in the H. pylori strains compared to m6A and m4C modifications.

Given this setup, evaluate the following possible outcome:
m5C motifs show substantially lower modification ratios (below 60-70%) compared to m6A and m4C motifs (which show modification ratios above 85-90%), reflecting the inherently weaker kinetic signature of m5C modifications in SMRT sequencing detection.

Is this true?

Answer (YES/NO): NO